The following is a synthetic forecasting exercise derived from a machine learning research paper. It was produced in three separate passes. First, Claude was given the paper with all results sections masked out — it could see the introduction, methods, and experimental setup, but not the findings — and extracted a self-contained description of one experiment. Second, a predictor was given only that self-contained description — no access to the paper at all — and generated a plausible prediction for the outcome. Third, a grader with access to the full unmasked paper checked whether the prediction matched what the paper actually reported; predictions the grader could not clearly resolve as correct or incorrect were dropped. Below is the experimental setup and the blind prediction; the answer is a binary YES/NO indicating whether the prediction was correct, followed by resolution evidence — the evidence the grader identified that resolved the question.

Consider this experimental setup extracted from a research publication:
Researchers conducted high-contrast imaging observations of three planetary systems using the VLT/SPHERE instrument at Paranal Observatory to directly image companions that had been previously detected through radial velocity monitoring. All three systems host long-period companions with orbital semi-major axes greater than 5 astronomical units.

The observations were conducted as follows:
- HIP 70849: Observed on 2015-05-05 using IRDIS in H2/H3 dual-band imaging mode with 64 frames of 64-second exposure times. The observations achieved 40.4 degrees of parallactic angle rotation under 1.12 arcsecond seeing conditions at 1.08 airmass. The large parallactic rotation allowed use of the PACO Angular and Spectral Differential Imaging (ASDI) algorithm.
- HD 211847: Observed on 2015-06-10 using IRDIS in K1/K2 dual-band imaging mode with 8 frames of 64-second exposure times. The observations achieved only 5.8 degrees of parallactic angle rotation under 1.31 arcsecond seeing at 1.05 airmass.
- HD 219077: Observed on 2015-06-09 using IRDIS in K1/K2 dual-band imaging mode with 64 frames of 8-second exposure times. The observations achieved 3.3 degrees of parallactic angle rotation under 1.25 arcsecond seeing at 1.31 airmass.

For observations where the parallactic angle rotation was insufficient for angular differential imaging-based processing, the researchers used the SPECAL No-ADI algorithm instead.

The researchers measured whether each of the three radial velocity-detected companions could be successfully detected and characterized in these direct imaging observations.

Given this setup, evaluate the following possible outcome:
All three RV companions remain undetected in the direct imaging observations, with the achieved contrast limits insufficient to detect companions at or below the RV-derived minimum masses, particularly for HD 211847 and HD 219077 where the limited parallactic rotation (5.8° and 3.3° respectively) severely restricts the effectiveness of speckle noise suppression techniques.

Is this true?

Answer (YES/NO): NO